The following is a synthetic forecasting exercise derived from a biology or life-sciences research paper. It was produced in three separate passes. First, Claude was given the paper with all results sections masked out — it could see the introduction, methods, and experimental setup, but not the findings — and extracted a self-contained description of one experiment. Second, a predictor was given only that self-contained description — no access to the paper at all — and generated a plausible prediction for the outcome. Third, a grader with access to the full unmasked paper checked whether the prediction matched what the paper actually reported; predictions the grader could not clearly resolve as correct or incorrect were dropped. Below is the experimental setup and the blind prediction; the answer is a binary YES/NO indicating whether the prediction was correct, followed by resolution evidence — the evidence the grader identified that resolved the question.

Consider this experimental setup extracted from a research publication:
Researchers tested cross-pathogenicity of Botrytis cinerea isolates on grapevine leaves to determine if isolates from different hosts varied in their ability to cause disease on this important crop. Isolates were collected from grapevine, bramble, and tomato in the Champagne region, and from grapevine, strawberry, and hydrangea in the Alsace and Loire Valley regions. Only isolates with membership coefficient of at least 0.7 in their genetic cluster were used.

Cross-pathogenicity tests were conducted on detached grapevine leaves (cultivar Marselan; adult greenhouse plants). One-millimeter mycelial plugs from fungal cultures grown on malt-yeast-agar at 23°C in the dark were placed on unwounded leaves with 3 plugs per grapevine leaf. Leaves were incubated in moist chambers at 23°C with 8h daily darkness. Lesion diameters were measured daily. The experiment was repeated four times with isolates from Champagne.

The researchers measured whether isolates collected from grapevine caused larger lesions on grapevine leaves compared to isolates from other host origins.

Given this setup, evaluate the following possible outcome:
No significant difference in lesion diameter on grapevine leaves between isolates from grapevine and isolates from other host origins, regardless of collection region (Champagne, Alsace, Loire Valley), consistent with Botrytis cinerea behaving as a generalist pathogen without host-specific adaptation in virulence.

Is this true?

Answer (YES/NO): YES